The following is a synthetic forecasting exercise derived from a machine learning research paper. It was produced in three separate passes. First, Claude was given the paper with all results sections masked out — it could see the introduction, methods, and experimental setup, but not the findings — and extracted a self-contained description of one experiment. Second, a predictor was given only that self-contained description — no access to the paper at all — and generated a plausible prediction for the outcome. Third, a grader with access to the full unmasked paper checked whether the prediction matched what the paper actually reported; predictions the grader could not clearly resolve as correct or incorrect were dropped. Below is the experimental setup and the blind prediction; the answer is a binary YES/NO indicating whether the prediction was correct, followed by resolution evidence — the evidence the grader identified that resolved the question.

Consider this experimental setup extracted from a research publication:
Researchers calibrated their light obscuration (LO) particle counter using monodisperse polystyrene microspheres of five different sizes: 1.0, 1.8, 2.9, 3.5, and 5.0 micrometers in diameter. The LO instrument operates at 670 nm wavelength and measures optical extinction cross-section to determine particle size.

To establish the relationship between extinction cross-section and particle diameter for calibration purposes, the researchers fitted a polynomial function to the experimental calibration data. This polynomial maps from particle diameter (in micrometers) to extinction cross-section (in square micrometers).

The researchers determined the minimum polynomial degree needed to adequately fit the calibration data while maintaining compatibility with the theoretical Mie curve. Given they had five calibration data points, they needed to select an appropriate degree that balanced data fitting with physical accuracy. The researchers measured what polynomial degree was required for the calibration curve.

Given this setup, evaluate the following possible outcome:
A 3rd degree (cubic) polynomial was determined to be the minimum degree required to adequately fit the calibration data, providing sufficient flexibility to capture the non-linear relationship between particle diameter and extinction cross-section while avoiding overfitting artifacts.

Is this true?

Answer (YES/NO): NO